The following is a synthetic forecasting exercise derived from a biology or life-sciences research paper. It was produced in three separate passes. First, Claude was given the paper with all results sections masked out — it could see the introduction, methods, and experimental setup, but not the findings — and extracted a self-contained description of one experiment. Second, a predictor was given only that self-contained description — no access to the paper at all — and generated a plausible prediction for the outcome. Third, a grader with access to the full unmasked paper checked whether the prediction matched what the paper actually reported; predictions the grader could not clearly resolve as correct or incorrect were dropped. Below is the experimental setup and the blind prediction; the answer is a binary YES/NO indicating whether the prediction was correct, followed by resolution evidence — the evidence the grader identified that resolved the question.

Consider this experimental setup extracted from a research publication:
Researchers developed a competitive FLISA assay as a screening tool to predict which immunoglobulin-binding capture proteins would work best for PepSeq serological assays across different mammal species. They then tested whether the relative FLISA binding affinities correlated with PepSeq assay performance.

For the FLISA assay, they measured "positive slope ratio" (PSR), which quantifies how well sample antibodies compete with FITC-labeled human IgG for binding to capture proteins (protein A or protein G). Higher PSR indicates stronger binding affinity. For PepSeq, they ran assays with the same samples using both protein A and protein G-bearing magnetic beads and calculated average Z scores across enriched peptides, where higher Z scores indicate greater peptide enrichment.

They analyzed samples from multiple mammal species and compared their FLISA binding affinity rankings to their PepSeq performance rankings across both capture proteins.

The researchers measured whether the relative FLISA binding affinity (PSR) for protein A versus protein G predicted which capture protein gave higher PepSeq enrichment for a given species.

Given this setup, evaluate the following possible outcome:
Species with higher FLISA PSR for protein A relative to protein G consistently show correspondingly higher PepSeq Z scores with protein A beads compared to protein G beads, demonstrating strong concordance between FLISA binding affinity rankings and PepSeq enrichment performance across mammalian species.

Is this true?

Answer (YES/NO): NO